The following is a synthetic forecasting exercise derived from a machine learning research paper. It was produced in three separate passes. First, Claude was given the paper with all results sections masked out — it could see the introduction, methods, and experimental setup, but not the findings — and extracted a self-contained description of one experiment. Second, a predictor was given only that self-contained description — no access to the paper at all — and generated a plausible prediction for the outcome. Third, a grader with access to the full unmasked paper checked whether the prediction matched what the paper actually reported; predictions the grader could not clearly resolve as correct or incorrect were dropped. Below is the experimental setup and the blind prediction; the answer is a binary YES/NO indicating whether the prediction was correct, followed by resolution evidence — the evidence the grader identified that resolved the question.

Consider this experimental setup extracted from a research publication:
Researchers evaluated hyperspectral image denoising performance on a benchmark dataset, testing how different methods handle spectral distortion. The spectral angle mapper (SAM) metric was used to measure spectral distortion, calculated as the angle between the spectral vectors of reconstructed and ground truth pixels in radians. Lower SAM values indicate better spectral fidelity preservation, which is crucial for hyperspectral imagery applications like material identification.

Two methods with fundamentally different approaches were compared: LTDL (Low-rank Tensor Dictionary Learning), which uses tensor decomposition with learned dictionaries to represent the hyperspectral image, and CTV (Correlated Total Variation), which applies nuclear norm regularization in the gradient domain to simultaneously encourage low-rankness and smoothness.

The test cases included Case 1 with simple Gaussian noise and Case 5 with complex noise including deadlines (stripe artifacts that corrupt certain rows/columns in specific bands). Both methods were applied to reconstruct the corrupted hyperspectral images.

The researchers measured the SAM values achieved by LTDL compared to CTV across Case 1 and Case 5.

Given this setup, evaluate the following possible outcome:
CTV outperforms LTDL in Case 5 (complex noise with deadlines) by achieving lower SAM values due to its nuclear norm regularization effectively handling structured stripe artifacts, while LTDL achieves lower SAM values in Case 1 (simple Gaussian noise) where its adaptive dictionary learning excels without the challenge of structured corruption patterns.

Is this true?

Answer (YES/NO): NO